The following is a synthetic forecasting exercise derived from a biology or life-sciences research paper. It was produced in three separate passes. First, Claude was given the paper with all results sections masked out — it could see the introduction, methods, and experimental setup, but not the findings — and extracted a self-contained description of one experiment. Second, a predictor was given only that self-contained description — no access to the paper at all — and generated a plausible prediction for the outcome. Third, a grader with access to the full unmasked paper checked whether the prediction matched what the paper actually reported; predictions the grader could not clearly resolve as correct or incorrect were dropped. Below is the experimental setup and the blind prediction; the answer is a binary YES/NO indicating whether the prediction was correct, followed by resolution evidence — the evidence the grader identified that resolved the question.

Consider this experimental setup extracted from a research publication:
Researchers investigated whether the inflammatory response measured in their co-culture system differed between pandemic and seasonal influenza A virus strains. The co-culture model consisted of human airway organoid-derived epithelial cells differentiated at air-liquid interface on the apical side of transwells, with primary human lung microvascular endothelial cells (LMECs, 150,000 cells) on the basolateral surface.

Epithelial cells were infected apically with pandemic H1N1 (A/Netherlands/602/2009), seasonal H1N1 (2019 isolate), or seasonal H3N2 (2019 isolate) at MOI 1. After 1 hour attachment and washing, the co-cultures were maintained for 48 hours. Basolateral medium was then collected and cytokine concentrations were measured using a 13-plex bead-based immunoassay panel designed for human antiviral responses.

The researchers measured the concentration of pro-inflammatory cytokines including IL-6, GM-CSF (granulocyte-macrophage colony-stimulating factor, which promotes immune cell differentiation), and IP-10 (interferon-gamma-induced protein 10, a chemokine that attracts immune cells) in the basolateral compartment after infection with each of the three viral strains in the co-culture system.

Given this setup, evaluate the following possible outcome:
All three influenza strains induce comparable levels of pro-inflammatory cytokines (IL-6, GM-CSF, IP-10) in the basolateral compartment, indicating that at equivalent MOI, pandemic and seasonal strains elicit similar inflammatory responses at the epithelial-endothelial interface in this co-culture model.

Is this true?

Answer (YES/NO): NO